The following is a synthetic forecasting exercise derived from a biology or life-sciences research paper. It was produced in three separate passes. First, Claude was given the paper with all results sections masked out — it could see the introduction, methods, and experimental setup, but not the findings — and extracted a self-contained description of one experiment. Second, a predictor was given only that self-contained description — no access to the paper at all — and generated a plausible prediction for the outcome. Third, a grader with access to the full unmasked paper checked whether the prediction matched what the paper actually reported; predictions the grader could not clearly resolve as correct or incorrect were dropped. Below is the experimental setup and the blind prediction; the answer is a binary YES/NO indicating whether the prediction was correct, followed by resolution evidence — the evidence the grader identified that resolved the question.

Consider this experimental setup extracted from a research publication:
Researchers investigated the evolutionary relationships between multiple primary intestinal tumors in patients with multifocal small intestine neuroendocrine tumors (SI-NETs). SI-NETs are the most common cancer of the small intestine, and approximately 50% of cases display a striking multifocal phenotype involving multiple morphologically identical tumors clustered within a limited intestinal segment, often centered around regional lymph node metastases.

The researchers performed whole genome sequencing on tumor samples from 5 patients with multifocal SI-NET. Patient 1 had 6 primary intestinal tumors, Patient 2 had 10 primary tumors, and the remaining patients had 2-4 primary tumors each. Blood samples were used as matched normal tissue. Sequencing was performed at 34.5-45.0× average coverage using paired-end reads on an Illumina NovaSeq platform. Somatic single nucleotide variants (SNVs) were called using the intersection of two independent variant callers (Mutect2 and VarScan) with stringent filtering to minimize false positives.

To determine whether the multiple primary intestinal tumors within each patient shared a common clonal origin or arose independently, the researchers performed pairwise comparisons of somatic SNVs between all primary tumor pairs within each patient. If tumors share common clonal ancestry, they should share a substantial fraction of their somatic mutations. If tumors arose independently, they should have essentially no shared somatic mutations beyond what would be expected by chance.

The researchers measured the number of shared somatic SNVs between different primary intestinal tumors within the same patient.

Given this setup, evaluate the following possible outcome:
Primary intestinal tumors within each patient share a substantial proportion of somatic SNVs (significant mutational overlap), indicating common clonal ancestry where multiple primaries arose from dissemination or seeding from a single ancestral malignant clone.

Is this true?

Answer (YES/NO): NO